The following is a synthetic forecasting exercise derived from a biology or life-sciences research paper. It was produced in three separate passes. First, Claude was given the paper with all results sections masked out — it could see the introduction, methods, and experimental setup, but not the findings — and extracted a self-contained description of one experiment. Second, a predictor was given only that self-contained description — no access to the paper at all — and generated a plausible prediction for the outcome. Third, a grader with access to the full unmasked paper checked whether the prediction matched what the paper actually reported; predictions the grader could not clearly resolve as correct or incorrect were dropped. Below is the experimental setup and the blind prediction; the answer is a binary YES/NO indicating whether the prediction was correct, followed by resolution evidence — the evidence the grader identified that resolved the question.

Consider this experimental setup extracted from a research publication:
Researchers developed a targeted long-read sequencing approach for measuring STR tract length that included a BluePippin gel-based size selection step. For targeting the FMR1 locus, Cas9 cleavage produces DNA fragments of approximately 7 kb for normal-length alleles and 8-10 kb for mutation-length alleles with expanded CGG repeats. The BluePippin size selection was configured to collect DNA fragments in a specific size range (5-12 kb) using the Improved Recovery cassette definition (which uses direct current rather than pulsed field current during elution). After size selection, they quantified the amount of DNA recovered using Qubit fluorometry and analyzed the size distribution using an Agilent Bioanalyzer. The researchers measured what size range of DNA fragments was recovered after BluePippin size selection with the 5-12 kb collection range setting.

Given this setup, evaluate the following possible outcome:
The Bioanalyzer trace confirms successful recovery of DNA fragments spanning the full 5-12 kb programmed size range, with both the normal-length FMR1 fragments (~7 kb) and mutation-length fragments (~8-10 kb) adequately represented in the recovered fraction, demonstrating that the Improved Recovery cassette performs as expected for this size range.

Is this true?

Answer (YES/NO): NO